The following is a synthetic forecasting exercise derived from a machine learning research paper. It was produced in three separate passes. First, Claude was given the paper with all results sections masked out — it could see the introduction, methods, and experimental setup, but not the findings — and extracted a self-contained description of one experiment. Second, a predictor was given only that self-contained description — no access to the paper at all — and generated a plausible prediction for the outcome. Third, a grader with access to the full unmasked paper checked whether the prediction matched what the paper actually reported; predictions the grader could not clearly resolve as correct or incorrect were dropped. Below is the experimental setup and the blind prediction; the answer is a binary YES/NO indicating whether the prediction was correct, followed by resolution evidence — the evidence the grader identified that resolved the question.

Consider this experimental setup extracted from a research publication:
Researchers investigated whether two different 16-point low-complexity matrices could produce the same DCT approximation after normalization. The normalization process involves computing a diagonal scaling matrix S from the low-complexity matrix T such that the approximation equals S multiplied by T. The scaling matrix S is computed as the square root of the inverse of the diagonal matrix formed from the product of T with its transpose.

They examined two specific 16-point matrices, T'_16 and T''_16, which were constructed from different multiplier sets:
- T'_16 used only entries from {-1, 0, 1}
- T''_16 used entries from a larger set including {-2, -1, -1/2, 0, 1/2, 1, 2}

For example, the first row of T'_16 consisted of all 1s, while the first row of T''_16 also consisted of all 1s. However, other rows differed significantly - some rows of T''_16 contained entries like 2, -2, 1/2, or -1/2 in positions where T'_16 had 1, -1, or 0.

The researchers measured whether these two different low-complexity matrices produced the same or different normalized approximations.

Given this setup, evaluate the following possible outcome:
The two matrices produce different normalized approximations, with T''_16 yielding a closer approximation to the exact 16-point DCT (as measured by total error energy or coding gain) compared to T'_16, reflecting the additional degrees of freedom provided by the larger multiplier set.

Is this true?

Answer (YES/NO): NO